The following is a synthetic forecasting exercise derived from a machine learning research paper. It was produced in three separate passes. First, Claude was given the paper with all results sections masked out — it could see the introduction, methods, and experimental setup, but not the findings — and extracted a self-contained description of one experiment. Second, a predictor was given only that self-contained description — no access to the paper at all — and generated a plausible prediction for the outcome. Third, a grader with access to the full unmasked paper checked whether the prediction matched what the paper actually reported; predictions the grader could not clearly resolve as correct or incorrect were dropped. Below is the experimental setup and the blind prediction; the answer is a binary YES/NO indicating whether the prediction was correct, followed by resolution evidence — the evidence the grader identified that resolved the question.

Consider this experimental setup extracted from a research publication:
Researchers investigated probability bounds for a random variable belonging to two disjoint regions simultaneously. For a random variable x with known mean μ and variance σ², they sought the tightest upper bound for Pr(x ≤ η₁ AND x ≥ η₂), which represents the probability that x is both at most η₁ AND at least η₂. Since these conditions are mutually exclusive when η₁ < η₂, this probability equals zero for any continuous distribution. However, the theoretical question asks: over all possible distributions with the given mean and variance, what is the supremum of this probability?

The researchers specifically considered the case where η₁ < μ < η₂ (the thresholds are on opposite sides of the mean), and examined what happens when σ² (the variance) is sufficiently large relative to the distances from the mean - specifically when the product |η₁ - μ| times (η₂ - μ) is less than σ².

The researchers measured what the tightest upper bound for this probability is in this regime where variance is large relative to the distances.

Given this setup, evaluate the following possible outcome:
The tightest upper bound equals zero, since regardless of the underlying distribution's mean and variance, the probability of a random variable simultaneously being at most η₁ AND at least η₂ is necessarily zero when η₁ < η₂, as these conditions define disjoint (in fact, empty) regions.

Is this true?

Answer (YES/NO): NO